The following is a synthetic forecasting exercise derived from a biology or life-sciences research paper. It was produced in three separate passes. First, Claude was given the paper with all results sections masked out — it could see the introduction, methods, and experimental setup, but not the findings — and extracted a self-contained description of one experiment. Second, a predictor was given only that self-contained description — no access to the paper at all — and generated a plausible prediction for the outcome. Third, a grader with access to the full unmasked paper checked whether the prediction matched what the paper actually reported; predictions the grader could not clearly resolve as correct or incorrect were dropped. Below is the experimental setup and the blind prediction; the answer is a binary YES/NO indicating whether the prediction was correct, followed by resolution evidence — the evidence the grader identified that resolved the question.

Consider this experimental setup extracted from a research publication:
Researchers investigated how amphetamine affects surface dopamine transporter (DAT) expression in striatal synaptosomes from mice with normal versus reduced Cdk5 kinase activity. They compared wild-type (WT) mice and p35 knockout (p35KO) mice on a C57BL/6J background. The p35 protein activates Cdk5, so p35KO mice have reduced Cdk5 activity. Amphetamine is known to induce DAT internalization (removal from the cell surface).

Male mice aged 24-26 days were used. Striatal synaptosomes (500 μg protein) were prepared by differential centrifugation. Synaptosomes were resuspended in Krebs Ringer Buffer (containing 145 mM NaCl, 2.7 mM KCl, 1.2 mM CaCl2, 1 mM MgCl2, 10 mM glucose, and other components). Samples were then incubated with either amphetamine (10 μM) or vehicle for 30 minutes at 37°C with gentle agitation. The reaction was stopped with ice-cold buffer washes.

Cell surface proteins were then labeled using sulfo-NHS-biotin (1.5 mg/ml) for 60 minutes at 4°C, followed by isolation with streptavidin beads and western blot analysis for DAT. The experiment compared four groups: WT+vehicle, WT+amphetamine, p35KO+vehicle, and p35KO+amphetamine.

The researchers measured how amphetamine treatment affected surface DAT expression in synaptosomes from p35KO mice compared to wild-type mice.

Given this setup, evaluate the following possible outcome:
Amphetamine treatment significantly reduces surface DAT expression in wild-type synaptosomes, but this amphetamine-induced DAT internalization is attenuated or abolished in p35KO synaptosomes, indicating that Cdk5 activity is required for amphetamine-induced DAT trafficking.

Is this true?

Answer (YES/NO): NO